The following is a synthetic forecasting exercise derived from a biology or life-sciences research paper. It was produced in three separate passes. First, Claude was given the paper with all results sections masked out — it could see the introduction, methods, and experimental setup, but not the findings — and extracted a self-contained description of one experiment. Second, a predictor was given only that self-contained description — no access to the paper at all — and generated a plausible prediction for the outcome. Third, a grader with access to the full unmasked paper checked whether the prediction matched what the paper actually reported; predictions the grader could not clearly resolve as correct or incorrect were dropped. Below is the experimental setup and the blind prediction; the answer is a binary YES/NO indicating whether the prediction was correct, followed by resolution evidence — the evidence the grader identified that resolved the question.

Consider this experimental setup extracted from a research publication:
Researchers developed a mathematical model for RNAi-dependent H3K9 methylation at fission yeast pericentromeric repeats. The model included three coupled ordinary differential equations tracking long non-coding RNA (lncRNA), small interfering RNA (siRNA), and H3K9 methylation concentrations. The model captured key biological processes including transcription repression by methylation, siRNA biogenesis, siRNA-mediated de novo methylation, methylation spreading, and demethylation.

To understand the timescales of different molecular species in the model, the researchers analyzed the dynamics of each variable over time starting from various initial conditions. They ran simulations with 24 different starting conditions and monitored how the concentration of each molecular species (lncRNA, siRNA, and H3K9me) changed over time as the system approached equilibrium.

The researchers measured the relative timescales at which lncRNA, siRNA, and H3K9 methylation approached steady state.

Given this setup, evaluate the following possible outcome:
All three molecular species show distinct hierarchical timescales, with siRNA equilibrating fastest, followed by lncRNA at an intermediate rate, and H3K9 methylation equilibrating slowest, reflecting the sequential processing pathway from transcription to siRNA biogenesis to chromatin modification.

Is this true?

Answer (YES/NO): NO